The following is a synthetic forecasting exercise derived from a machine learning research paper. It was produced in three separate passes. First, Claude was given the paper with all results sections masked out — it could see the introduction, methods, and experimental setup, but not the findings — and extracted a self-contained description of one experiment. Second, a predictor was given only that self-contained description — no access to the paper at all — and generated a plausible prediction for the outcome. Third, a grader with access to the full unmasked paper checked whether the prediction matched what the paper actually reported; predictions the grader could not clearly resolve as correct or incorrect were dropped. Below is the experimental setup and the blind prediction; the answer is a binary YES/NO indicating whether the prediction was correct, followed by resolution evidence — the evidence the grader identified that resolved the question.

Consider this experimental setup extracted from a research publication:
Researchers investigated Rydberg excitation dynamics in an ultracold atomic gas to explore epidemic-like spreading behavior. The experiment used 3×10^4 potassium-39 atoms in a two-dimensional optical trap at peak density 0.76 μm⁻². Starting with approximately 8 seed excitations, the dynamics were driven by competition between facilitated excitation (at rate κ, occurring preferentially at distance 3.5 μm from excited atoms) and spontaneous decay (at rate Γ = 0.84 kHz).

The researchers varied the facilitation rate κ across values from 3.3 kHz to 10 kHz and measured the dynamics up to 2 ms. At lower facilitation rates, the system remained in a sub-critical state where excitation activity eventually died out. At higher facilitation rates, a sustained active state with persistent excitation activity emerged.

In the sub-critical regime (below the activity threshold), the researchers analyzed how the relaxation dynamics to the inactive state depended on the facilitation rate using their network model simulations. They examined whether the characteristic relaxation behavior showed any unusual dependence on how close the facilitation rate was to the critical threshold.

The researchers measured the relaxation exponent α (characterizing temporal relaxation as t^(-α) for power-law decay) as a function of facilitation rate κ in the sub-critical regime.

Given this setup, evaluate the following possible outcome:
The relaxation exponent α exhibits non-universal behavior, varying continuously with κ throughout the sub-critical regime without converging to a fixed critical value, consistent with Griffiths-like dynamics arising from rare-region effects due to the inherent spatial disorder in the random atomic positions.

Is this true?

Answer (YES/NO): YES